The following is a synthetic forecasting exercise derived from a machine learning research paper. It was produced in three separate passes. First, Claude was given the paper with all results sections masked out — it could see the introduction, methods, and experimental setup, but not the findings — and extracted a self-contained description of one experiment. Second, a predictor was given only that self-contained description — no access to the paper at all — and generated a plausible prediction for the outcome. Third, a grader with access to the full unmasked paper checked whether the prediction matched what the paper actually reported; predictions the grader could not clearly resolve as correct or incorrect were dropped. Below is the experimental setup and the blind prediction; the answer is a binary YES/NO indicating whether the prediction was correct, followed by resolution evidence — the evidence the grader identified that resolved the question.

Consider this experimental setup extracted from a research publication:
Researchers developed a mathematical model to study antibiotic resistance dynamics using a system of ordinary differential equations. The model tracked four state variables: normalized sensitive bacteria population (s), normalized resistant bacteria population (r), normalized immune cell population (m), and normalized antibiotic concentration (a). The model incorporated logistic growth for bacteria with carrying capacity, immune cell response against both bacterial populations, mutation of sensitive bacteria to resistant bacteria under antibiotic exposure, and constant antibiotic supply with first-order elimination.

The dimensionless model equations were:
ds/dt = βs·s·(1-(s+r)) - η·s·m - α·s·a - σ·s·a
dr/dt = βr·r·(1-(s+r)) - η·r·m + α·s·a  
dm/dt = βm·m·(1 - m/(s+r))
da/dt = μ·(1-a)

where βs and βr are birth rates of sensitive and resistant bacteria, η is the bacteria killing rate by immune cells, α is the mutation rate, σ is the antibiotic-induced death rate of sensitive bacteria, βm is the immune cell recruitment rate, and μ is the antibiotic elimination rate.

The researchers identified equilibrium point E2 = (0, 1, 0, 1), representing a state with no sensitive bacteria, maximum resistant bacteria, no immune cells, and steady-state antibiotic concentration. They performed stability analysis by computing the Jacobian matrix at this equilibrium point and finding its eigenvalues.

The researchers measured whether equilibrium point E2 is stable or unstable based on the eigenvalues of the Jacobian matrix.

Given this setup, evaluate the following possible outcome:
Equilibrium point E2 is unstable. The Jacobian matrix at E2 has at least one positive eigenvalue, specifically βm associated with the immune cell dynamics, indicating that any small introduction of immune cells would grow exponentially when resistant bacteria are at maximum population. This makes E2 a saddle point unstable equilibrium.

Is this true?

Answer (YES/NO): YES